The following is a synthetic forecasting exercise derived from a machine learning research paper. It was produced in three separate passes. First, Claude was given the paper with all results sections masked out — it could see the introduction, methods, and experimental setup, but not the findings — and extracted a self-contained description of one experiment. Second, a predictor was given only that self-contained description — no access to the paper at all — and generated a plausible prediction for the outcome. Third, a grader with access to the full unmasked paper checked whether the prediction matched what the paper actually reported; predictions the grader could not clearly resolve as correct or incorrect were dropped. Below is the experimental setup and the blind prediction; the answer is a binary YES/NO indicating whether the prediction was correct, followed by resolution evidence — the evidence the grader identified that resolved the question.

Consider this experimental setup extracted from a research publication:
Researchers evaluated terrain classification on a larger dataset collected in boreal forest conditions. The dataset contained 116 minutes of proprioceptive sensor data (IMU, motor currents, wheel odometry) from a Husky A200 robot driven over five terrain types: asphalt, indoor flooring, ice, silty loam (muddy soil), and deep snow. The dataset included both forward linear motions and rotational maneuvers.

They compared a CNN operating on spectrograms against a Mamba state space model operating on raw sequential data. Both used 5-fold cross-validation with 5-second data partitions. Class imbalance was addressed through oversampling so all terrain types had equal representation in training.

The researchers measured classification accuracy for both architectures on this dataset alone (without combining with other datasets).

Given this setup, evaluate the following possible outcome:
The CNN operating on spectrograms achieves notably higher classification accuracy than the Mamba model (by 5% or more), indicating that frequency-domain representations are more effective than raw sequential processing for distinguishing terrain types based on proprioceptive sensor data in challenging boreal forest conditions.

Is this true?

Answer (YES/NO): NO